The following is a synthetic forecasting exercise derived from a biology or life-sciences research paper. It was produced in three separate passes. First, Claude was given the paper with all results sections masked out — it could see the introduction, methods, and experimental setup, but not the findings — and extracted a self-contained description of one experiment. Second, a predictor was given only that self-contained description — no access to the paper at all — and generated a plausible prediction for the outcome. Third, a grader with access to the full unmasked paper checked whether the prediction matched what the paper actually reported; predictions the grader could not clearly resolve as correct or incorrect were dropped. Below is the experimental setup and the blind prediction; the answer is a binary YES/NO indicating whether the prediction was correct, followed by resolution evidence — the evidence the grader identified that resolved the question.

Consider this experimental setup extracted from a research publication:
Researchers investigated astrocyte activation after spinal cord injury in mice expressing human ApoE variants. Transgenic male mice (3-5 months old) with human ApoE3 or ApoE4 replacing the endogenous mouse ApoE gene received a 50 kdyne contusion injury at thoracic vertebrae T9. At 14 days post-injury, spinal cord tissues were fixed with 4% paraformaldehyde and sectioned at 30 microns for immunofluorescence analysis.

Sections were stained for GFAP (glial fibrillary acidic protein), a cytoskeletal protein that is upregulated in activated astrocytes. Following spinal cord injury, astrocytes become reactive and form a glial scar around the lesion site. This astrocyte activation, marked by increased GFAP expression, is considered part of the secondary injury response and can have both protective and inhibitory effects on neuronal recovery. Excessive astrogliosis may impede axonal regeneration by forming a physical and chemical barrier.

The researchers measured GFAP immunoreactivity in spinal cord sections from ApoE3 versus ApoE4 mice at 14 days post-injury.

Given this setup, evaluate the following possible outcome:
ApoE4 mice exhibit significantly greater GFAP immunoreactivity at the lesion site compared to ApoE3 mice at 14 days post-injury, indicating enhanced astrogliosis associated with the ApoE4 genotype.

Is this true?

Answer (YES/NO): YES